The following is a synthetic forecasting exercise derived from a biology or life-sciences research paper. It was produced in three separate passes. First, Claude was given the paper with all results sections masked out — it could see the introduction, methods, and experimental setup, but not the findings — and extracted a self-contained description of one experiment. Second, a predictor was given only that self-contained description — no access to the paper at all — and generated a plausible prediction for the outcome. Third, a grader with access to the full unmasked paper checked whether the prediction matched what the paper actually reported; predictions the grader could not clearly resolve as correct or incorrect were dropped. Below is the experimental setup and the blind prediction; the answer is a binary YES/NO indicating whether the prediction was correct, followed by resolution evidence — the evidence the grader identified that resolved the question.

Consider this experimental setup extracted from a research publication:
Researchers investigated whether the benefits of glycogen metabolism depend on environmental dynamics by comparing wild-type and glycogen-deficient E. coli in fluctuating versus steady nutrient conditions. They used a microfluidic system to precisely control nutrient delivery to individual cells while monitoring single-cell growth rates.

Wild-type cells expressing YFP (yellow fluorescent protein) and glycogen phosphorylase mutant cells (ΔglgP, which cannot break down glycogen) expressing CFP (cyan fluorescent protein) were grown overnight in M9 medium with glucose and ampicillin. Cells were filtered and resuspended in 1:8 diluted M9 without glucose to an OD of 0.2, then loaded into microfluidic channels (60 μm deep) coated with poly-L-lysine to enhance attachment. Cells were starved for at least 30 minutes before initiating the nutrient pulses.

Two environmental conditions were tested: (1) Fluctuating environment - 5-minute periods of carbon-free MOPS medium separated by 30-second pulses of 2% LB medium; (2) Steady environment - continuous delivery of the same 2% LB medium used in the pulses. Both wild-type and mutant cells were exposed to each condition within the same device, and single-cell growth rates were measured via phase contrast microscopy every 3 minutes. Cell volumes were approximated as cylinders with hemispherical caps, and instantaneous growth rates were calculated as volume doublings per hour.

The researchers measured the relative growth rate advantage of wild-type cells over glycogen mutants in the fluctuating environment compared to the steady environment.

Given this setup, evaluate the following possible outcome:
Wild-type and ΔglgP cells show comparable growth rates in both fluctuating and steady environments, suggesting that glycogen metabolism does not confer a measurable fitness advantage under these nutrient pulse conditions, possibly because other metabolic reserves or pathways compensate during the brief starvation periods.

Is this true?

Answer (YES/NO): NO